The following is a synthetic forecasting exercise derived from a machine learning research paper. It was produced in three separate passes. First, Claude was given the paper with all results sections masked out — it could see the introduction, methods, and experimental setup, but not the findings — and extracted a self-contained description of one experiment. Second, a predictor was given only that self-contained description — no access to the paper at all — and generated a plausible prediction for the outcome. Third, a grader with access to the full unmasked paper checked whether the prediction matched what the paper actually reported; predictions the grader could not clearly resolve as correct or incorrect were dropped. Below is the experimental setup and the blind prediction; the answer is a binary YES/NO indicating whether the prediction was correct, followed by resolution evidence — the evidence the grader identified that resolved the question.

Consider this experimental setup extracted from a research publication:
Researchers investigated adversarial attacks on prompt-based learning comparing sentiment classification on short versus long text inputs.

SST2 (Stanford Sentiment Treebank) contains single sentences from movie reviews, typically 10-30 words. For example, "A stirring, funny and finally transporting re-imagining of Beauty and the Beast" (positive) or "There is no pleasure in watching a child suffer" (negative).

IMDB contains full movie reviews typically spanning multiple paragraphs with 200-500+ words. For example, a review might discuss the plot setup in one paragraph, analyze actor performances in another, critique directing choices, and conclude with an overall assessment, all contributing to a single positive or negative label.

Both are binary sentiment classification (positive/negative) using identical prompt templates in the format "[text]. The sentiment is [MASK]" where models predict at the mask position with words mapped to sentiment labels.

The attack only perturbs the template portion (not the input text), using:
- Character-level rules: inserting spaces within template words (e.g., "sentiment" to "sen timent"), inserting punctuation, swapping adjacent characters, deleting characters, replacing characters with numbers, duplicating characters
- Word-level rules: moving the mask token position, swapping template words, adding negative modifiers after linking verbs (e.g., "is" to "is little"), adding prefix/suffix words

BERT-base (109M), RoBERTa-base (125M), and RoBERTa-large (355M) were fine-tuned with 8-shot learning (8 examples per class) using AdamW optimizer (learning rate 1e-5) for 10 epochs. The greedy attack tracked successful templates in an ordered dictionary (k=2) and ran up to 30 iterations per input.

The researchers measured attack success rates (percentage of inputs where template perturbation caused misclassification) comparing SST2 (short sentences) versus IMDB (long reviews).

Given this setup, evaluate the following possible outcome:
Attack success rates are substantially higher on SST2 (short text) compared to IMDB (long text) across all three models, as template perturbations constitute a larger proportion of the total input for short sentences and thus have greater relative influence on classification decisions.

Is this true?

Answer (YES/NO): NO